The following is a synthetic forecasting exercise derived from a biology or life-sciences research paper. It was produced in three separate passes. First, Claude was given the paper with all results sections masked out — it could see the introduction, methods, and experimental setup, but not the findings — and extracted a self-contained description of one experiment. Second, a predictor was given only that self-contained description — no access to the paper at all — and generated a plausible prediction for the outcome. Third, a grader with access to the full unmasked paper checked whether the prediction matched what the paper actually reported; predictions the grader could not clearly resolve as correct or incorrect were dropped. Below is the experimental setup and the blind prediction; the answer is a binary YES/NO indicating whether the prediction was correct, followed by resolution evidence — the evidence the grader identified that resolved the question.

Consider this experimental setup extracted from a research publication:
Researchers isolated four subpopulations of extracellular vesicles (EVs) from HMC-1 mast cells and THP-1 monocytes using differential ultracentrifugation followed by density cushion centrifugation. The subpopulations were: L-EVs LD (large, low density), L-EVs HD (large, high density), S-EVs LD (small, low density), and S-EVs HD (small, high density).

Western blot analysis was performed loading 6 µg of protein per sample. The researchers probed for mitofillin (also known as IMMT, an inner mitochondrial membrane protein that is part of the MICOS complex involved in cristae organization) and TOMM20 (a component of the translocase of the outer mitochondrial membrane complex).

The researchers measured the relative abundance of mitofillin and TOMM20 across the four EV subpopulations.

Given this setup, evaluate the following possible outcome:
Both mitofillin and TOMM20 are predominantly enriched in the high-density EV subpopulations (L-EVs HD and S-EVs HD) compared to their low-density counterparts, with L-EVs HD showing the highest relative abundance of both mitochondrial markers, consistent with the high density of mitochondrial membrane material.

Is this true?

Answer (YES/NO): NO